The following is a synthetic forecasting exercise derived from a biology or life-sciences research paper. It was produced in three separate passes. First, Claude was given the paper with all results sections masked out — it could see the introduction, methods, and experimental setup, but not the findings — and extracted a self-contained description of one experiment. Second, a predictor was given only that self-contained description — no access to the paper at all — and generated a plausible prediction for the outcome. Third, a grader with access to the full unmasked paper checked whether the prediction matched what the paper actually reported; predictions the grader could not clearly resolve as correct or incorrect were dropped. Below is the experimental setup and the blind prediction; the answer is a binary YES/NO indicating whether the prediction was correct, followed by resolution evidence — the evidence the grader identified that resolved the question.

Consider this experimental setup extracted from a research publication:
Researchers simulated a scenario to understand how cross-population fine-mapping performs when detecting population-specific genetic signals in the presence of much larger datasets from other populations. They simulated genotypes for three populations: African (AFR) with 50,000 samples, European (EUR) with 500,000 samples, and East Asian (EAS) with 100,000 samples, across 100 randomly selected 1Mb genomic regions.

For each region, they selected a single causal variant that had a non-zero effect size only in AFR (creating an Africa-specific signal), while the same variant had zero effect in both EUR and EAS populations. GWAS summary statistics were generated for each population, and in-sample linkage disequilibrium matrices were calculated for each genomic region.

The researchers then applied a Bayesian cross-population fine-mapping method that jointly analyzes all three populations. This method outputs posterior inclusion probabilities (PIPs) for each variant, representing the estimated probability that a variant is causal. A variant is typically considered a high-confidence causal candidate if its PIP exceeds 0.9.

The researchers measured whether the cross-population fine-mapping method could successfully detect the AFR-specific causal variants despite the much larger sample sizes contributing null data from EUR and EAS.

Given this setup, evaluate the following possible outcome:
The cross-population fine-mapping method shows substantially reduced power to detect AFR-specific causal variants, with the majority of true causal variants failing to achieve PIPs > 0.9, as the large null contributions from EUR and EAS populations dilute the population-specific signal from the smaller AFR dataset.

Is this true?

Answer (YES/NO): NO